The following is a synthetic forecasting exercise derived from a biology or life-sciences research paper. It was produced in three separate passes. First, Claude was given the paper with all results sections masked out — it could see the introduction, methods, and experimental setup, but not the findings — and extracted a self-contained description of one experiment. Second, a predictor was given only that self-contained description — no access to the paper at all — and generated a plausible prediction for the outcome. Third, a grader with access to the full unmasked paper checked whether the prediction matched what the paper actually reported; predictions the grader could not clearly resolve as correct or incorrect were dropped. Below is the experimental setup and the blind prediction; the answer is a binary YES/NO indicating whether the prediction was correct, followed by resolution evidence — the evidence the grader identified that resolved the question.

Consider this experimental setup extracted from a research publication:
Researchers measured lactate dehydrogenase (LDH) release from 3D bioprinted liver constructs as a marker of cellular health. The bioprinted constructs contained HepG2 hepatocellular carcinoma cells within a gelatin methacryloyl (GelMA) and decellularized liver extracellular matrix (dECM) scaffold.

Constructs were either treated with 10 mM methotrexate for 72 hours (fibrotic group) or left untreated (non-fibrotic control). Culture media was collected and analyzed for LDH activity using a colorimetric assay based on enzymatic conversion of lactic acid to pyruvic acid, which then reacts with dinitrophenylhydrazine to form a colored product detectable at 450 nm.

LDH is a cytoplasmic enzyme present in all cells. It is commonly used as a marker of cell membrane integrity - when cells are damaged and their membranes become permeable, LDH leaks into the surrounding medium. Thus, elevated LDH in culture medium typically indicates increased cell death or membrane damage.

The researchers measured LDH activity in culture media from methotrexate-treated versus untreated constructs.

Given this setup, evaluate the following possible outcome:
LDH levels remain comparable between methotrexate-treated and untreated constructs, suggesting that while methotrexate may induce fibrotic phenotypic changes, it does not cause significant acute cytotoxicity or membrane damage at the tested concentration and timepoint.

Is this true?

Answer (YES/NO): NO